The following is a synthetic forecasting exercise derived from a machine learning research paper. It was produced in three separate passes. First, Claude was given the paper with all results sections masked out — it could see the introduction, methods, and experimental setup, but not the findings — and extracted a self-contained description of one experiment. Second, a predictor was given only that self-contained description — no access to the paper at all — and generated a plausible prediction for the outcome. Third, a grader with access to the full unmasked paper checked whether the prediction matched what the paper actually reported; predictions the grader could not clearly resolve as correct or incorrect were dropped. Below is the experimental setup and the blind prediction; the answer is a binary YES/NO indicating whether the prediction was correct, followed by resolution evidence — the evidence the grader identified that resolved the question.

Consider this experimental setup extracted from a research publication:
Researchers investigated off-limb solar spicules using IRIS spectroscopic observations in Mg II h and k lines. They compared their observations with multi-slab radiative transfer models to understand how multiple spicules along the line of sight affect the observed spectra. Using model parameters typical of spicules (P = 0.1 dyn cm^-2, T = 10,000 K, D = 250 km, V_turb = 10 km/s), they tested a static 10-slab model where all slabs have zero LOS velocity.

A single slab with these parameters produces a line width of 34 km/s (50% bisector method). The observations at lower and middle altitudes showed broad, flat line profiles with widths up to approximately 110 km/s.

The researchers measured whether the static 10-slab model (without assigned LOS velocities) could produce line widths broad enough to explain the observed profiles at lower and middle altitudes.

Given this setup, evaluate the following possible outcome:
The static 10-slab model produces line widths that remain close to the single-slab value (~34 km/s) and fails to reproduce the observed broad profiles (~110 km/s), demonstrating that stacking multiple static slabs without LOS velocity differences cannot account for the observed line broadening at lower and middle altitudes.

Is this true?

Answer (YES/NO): NO